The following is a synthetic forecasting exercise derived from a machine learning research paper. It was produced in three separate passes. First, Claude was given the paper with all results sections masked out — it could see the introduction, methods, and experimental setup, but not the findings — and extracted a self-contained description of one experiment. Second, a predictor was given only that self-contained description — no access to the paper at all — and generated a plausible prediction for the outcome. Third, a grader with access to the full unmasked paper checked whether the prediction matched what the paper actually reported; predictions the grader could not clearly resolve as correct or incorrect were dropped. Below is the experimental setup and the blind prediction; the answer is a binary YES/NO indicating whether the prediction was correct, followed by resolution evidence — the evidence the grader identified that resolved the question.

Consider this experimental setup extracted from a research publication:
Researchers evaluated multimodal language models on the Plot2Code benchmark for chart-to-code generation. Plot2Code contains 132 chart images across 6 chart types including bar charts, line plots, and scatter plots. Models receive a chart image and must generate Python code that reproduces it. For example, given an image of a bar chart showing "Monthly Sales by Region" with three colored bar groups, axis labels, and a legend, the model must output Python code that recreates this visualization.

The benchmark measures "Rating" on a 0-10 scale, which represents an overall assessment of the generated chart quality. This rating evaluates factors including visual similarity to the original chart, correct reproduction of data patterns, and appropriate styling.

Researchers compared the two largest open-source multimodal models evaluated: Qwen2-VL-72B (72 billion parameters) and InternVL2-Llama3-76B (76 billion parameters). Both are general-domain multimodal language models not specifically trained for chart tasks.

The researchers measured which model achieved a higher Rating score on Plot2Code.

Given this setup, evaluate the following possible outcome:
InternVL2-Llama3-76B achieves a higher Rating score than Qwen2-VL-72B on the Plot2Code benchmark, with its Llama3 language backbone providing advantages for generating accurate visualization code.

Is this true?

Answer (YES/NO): NO